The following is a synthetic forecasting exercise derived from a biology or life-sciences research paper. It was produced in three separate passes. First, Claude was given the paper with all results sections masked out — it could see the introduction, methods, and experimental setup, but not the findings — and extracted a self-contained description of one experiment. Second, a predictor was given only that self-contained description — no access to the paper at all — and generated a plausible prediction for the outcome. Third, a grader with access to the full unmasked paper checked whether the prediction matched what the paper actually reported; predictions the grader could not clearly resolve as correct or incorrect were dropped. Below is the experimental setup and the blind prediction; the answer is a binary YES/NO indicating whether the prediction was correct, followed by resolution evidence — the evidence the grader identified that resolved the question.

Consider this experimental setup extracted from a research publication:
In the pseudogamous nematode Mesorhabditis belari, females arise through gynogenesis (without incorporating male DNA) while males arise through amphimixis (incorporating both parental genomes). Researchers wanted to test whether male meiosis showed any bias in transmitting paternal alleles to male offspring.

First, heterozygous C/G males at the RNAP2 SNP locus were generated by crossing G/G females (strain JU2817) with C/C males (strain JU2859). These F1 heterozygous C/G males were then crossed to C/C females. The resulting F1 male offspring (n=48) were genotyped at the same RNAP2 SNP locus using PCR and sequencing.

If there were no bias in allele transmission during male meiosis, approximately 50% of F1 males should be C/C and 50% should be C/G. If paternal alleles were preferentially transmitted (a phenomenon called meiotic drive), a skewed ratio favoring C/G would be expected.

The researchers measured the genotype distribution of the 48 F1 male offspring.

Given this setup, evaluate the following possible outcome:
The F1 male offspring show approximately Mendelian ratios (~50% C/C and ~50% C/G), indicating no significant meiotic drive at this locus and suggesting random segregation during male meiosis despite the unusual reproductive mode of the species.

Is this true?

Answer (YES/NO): YES